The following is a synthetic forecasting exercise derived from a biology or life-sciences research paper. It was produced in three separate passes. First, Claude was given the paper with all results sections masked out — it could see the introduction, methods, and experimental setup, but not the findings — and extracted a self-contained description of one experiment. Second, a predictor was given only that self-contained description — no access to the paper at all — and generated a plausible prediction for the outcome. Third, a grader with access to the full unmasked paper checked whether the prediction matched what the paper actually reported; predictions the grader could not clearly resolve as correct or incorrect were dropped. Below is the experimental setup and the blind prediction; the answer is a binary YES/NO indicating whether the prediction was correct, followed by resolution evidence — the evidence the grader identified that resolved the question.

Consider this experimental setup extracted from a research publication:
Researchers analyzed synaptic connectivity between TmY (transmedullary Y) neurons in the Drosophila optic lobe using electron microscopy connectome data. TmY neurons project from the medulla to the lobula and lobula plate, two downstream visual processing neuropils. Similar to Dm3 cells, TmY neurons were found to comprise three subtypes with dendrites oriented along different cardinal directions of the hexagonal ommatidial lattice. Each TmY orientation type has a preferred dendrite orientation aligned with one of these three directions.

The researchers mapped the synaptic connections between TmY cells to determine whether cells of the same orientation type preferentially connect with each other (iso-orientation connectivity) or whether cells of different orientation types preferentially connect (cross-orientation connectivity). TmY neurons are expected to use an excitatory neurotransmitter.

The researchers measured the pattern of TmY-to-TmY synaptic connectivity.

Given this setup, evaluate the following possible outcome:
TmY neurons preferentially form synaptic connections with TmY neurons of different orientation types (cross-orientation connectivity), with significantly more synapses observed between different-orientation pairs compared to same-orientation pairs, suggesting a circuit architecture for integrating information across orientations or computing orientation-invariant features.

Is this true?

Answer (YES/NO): NO